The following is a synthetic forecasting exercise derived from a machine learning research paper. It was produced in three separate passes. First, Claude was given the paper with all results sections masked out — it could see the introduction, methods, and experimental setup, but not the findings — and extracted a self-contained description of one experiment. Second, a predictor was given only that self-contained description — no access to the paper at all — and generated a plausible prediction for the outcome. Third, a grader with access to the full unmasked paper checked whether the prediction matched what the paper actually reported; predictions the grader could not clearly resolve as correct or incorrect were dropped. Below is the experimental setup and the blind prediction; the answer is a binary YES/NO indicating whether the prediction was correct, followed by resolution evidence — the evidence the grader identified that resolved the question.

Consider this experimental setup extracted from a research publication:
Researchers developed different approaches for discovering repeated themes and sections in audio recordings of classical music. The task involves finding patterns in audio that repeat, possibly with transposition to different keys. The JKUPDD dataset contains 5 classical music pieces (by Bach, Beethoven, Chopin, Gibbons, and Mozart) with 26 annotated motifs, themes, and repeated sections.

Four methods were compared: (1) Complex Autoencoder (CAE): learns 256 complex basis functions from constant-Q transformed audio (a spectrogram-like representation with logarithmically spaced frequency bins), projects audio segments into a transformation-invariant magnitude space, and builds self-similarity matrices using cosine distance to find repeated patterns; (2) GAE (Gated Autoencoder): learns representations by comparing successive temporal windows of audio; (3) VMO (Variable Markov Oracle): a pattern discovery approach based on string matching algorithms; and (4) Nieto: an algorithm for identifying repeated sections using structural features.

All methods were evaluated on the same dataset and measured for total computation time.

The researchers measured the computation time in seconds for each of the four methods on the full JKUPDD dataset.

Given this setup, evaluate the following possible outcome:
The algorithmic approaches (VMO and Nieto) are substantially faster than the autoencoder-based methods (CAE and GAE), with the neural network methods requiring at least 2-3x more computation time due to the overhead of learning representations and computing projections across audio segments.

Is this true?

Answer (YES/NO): NO